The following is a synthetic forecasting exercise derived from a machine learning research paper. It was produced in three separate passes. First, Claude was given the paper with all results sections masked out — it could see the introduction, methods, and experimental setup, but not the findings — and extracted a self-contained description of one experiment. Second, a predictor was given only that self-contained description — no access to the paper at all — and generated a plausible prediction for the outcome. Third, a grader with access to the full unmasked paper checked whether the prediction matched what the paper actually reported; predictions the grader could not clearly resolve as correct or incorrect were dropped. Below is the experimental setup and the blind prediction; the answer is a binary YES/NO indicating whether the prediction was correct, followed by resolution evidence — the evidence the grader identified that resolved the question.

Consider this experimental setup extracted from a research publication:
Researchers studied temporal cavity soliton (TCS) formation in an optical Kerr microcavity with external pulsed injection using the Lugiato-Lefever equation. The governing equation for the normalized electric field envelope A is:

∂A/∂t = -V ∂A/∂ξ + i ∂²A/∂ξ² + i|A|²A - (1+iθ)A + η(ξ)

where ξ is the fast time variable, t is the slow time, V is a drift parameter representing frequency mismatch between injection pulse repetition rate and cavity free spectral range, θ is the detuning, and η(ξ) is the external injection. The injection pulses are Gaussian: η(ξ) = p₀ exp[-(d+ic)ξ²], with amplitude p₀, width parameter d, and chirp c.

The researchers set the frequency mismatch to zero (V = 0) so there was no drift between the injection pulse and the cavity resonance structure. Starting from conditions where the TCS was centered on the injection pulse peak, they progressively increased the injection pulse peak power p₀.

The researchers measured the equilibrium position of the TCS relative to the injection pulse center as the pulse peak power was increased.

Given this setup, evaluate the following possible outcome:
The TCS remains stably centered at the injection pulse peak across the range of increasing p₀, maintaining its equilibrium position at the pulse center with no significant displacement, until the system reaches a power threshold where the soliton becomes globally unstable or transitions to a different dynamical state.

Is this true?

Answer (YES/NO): NO